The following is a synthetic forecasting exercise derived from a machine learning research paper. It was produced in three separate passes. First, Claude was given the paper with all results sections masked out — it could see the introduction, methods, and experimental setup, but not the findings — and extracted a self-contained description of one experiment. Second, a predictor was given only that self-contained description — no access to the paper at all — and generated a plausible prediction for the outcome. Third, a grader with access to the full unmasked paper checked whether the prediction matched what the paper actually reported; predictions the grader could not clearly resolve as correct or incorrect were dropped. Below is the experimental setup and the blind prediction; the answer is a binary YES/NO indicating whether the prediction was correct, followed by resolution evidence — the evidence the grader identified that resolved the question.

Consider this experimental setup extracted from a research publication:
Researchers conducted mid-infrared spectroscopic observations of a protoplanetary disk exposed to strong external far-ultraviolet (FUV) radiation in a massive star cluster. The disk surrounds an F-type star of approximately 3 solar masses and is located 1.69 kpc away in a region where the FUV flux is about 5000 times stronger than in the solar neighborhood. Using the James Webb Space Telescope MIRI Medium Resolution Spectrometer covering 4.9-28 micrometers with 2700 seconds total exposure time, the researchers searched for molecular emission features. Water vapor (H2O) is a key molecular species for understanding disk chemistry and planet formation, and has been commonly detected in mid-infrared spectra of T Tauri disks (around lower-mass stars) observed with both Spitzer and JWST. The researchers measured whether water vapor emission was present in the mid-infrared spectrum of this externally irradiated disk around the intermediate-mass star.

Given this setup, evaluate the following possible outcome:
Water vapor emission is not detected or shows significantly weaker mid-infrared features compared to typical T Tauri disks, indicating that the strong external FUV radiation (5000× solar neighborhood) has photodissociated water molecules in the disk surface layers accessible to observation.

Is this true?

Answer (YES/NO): NO